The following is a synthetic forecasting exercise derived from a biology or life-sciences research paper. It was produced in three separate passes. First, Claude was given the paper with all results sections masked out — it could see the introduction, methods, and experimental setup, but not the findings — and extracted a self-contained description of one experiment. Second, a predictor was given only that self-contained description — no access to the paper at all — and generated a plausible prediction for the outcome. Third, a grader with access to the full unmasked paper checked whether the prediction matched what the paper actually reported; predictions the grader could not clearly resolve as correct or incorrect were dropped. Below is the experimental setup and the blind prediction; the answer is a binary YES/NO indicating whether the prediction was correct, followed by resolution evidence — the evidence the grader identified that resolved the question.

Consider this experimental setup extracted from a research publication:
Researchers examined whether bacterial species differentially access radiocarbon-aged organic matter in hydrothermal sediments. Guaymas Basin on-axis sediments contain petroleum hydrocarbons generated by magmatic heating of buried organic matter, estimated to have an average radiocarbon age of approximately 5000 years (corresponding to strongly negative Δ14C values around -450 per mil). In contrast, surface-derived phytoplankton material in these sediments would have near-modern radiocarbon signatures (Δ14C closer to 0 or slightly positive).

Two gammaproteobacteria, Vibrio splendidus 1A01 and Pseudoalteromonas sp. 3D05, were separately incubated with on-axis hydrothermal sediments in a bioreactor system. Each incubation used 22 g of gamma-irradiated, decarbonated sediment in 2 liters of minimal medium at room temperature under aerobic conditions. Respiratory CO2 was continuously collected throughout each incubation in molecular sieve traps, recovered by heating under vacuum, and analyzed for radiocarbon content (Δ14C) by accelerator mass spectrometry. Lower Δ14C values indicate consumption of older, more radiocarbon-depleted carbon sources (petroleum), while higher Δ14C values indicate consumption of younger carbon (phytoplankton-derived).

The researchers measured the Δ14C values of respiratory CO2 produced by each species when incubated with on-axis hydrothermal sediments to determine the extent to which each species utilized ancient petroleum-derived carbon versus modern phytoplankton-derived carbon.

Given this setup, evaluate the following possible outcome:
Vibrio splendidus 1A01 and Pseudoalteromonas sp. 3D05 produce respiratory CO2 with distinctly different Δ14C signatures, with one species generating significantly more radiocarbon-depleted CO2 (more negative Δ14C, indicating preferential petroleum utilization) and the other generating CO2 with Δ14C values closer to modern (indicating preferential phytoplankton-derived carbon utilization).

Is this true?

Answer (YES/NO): YES